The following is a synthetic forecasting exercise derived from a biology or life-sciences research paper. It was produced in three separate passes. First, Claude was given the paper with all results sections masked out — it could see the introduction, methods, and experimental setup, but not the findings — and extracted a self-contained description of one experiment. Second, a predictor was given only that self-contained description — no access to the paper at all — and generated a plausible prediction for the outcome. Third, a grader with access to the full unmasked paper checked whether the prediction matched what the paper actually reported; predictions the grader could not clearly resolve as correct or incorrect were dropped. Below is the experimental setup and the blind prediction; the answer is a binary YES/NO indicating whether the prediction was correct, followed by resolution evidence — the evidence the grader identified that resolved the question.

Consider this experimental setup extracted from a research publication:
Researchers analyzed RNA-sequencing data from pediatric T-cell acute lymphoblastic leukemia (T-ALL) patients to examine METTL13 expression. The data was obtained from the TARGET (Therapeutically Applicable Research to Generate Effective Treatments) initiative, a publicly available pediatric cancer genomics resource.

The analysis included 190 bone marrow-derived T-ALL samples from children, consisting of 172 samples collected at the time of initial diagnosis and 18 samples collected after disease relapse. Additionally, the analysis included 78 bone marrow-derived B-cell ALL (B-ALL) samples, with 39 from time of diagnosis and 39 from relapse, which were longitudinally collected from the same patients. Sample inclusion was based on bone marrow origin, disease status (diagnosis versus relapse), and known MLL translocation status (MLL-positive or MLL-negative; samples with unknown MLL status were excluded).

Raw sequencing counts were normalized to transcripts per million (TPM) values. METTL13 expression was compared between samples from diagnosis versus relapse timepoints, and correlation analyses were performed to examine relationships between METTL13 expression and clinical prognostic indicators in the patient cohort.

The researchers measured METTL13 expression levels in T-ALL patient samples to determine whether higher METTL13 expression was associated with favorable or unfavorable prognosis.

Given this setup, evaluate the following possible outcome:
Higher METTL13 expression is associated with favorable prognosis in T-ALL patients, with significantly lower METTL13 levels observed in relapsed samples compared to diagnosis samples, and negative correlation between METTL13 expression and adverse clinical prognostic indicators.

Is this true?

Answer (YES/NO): NO